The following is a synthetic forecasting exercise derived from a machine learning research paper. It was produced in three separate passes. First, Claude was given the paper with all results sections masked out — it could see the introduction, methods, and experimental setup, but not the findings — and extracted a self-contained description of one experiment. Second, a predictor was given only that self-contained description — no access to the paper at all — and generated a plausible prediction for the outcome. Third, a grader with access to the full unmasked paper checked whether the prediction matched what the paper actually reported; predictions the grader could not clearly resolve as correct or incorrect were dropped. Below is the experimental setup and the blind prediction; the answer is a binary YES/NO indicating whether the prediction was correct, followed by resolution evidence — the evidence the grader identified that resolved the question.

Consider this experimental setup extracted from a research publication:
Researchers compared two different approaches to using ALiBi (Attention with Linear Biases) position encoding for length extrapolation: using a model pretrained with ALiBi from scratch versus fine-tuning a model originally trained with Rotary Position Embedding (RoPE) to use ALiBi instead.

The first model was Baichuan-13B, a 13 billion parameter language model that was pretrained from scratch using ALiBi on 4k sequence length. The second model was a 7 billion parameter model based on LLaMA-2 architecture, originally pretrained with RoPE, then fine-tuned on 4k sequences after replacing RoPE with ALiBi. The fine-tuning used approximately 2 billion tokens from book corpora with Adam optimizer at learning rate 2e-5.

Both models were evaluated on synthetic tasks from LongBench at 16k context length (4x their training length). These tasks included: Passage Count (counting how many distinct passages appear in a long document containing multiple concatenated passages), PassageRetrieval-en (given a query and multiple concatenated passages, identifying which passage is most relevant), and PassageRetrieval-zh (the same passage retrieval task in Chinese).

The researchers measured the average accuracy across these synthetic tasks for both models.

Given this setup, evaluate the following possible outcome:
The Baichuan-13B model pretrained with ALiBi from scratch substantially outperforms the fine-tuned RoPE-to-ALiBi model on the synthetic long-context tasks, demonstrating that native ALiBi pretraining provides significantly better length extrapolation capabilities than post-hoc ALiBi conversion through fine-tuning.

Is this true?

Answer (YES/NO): NO